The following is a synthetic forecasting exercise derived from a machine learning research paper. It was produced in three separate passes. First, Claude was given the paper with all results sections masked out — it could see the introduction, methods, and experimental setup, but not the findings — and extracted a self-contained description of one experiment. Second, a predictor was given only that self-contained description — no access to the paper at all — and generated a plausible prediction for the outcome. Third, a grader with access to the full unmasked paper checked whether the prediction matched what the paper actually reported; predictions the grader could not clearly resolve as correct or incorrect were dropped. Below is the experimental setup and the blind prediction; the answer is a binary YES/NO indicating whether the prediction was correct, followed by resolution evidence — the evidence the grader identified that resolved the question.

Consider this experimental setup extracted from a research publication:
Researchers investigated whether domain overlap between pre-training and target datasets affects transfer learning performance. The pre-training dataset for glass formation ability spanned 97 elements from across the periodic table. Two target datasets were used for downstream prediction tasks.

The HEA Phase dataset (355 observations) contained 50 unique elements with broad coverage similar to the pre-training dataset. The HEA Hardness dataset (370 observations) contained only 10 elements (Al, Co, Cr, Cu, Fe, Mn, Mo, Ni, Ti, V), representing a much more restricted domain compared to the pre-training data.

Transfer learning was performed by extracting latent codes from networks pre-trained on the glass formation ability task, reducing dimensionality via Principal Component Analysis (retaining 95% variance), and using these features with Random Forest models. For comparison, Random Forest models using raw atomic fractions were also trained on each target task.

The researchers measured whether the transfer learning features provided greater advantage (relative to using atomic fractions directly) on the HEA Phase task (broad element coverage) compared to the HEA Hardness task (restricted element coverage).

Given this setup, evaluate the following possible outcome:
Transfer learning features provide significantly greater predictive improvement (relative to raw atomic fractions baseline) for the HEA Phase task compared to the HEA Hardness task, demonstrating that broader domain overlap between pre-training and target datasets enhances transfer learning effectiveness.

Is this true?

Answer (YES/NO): NO